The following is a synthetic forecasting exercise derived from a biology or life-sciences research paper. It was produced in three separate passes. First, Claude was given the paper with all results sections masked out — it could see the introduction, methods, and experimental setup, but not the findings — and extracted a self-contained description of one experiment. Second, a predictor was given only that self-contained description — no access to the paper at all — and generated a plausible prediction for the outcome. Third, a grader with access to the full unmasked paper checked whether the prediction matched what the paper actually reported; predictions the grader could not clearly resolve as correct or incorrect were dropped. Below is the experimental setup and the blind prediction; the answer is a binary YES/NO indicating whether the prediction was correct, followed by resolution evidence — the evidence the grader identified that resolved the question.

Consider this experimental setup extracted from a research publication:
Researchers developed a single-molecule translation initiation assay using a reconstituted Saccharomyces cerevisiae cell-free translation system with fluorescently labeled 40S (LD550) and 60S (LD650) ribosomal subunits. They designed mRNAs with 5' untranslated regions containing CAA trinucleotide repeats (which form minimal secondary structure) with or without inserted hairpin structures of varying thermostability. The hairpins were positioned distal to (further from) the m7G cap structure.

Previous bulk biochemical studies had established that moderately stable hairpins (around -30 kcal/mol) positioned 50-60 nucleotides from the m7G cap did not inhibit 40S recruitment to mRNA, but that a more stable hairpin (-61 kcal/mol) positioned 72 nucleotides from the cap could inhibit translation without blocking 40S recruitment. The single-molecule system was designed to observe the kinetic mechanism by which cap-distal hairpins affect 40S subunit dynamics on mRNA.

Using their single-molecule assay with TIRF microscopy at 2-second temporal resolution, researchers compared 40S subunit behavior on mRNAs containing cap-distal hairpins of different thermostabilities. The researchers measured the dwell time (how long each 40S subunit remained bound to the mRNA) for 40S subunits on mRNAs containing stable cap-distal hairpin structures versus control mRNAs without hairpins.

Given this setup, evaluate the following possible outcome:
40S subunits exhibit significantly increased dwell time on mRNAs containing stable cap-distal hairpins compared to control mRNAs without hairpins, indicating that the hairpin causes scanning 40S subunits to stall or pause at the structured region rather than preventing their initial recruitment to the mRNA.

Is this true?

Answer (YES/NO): NO